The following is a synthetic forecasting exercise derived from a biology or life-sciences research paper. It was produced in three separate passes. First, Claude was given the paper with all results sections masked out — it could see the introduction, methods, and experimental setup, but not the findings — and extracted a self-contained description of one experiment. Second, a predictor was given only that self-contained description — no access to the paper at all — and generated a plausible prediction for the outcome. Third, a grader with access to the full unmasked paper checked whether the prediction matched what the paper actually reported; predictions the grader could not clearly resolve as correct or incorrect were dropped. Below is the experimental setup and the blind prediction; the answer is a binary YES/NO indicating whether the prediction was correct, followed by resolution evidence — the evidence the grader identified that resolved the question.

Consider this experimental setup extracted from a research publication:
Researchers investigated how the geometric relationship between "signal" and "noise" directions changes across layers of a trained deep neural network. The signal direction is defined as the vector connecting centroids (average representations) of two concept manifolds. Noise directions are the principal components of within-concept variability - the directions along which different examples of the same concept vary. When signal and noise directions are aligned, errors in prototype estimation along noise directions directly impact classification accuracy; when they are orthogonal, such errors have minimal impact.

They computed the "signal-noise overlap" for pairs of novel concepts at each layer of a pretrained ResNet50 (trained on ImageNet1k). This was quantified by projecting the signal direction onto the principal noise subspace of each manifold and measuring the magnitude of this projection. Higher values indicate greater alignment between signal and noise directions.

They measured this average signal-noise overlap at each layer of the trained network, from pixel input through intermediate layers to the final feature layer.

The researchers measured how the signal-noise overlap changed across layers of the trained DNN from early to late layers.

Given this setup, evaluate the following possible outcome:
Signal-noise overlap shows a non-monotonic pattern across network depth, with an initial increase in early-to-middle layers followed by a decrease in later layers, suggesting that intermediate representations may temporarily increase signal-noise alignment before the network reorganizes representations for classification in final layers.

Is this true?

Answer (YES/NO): NO